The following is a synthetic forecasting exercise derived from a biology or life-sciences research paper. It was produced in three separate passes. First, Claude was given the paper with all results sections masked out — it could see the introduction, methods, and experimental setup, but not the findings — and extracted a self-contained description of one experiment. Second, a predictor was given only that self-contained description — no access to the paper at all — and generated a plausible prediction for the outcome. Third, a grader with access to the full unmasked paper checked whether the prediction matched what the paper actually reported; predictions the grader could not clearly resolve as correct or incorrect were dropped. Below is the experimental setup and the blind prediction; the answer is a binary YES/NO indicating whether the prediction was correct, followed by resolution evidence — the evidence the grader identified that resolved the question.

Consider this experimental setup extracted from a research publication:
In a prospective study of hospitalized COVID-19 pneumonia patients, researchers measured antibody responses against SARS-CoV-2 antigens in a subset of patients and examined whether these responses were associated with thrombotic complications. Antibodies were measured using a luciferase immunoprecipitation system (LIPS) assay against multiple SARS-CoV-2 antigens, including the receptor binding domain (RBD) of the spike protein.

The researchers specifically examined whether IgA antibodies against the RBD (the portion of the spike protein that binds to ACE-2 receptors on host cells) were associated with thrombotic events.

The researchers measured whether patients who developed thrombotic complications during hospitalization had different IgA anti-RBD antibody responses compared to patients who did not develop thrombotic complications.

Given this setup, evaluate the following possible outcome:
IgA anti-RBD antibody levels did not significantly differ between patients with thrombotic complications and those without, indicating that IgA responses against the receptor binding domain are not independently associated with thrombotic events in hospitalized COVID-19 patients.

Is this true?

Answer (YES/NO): NO